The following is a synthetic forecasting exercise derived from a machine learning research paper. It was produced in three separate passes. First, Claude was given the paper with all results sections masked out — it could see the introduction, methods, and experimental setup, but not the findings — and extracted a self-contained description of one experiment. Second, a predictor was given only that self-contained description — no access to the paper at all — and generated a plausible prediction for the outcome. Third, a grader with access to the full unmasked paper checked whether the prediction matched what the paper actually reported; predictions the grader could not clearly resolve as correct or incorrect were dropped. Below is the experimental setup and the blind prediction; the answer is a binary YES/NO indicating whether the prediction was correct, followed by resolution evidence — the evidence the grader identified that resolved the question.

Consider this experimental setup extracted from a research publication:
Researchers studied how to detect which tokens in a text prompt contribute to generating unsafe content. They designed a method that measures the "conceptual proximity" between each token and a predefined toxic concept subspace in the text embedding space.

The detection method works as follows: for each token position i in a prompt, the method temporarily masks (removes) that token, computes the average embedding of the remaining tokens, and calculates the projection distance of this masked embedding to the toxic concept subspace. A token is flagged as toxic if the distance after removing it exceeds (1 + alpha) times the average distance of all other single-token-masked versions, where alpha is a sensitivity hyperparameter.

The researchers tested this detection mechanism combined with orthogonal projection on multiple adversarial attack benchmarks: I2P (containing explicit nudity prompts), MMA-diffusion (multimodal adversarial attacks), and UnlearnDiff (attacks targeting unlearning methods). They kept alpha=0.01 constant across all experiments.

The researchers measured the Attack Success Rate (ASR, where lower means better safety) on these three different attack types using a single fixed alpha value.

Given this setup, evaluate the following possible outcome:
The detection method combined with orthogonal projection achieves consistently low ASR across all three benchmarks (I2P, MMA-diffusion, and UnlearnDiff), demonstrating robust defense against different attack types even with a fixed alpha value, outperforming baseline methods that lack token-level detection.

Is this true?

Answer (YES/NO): YES